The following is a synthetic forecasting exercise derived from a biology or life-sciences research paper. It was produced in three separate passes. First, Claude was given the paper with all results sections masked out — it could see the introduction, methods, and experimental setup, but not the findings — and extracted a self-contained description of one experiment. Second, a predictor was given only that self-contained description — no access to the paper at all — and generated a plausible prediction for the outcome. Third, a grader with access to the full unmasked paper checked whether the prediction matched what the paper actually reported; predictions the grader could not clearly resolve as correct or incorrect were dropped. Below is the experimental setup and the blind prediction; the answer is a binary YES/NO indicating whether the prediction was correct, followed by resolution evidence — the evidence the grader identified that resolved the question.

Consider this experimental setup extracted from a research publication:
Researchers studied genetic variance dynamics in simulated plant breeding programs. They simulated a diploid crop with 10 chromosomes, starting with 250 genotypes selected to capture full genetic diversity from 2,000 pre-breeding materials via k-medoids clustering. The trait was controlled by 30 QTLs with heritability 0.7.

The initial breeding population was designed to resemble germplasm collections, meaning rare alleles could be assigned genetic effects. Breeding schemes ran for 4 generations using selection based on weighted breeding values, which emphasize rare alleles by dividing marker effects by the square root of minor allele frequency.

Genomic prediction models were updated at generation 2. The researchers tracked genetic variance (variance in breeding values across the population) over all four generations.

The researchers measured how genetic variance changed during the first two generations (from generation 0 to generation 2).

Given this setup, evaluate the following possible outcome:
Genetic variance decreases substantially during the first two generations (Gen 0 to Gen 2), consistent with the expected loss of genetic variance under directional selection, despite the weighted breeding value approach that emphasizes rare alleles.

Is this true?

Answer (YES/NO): NO